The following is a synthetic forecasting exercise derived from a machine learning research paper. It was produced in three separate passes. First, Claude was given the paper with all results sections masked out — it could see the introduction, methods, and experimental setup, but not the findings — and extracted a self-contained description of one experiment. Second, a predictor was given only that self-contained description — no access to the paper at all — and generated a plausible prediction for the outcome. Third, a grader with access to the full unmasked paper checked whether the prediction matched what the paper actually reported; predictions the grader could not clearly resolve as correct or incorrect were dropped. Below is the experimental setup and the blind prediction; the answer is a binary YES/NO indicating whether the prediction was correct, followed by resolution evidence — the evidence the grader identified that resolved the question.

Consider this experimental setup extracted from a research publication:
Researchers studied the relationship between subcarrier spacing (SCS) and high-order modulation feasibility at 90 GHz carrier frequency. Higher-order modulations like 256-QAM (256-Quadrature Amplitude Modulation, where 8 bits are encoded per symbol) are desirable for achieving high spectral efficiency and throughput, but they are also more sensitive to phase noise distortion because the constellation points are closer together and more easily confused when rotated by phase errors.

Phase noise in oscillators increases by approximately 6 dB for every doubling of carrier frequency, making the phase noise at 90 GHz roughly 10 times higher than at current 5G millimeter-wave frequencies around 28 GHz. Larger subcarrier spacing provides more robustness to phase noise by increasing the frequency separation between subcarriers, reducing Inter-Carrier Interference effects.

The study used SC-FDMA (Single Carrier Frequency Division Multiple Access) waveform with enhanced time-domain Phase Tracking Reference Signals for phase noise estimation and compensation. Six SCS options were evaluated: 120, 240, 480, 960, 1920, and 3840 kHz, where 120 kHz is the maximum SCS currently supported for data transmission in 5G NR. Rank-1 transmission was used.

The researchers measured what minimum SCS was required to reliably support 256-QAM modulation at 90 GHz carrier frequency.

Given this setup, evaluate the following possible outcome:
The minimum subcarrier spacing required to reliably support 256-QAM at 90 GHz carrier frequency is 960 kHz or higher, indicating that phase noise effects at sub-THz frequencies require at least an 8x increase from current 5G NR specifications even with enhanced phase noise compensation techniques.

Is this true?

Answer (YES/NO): YES